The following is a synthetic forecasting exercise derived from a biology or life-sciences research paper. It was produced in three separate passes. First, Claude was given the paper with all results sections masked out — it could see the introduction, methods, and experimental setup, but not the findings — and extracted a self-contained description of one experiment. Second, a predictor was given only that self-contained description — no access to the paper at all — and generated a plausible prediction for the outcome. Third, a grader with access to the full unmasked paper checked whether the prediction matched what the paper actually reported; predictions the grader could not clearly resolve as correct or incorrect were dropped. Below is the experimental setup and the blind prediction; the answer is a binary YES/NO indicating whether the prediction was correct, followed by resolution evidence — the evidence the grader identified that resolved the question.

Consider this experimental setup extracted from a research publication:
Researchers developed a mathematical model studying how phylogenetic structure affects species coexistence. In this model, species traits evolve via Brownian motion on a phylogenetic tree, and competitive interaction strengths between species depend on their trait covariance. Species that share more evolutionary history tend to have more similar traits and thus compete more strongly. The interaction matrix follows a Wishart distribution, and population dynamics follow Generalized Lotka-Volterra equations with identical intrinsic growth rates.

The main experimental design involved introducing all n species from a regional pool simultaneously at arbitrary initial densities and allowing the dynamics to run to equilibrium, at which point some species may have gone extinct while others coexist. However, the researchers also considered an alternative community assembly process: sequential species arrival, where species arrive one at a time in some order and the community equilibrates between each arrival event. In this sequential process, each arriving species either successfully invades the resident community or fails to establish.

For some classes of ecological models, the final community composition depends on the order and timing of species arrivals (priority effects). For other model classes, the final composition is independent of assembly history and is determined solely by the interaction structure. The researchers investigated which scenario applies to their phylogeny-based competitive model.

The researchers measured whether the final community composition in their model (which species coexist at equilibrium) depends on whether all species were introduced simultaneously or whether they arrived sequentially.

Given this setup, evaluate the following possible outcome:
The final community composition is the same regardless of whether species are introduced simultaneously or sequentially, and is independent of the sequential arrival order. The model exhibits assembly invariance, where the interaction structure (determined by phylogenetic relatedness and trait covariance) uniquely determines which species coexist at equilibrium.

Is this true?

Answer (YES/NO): YES